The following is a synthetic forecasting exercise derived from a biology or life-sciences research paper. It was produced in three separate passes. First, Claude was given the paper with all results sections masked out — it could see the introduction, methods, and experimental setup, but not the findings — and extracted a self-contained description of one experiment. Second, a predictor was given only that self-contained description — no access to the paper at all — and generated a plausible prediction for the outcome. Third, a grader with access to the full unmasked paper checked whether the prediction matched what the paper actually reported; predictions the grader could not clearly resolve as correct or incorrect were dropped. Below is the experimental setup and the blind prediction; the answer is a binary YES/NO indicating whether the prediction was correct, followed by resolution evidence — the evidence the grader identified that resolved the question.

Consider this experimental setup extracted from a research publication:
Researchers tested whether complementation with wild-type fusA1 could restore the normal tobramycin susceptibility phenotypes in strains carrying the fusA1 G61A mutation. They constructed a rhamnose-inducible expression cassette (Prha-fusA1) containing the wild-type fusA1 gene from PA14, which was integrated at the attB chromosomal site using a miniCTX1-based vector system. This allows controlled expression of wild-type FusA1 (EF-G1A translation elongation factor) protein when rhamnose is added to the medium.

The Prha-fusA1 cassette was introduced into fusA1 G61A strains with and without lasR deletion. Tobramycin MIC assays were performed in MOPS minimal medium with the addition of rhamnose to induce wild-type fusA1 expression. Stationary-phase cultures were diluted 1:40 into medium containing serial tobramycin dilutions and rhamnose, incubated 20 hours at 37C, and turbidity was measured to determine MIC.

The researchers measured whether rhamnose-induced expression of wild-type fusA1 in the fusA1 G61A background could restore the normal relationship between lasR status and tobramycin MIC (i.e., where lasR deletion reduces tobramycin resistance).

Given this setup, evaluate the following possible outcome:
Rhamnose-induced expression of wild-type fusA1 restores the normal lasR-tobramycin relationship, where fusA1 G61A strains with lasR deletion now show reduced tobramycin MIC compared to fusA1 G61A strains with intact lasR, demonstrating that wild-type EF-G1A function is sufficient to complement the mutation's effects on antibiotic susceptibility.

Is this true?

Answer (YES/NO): NO